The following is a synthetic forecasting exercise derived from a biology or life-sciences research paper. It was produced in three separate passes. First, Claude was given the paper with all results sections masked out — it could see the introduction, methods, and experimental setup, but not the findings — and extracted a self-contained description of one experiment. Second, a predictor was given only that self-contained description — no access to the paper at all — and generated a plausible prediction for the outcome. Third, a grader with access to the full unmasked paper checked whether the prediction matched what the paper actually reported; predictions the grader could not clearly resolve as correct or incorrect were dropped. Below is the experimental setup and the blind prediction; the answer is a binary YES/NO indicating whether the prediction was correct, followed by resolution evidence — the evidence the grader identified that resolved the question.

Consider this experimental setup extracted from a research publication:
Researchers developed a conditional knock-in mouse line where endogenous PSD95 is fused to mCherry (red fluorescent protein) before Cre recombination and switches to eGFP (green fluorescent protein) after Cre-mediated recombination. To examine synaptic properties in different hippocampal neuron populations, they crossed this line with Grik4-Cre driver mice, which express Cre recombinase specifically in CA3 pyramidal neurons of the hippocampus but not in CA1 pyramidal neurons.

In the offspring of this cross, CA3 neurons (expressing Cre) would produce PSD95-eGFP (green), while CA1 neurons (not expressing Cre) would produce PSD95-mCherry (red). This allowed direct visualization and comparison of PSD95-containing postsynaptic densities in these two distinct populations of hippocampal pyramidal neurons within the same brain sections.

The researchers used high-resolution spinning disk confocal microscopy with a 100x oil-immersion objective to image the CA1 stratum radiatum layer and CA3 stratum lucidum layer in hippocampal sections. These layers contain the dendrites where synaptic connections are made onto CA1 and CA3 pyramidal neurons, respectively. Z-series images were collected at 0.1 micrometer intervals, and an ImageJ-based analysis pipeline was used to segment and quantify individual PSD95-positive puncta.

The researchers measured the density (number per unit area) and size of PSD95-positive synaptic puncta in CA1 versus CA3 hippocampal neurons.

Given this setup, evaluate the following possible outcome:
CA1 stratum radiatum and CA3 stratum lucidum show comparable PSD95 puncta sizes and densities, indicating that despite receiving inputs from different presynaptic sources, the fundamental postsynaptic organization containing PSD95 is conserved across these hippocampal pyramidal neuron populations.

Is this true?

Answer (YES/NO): NO